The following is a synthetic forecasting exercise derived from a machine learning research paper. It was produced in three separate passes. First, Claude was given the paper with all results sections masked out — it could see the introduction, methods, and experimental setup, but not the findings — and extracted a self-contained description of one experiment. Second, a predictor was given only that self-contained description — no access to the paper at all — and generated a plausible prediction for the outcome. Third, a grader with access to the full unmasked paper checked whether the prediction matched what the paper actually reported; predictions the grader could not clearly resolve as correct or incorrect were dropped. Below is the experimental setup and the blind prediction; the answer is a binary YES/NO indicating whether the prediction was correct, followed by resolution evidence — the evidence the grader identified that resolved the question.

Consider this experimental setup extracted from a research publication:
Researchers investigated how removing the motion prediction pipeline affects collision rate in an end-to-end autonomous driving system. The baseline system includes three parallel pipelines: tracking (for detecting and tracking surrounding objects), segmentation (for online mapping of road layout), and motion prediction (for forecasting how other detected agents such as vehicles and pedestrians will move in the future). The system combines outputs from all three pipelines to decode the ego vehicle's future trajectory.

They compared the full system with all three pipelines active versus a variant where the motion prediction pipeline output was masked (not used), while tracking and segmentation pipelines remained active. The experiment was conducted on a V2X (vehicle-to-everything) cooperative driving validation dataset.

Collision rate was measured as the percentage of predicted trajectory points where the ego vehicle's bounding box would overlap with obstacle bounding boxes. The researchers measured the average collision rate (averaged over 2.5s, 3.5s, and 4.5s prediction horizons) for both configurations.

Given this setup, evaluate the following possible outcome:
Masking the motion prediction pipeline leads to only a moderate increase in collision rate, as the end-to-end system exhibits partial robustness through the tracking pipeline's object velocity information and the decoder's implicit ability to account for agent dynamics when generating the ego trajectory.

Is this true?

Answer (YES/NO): NO